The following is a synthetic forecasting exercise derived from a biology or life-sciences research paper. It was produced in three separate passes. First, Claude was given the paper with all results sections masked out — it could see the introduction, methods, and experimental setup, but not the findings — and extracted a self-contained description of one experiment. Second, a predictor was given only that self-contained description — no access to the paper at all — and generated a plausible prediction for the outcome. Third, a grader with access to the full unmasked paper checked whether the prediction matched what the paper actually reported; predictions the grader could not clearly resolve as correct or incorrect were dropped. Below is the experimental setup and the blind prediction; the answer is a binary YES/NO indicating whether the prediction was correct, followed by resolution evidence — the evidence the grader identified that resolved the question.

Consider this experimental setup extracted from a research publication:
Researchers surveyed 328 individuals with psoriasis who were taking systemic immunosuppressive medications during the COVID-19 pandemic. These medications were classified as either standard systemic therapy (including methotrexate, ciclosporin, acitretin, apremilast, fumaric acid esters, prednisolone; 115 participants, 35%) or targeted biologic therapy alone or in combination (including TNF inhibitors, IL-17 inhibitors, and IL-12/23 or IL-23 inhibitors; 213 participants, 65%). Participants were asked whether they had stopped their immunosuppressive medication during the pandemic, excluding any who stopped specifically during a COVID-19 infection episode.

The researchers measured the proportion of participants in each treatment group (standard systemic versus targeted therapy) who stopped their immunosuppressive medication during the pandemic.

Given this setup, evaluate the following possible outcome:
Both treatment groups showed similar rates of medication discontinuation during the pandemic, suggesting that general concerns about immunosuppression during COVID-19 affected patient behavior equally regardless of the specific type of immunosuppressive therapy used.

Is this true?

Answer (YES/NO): YES